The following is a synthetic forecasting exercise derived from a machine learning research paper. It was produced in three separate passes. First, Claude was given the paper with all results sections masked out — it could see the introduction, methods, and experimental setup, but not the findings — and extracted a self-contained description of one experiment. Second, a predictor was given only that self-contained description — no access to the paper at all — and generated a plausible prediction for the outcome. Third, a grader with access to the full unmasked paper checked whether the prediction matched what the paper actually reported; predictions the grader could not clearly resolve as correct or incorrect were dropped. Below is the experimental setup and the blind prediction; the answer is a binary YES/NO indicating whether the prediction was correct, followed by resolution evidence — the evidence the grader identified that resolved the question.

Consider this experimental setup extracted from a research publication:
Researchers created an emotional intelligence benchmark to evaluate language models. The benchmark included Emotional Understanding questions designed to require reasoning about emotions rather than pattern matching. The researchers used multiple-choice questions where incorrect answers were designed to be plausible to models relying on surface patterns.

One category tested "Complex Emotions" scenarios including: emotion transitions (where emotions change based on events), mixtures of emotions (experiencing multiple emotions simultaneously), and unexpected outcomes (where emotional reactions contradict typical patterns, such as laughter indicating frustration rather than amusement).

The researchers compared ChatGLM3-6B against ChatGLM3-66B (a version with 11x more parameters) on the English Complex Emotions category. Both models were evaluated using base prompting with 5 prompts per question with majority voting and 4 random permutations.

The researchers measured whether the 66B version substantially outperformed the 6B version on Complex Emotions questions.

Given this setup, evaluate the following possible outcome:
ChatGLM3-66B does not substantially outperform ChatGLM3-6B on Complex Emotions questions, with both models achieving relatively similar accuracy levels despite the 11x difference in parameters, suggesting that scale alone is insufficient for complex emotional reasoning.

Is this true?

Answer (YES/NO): NO